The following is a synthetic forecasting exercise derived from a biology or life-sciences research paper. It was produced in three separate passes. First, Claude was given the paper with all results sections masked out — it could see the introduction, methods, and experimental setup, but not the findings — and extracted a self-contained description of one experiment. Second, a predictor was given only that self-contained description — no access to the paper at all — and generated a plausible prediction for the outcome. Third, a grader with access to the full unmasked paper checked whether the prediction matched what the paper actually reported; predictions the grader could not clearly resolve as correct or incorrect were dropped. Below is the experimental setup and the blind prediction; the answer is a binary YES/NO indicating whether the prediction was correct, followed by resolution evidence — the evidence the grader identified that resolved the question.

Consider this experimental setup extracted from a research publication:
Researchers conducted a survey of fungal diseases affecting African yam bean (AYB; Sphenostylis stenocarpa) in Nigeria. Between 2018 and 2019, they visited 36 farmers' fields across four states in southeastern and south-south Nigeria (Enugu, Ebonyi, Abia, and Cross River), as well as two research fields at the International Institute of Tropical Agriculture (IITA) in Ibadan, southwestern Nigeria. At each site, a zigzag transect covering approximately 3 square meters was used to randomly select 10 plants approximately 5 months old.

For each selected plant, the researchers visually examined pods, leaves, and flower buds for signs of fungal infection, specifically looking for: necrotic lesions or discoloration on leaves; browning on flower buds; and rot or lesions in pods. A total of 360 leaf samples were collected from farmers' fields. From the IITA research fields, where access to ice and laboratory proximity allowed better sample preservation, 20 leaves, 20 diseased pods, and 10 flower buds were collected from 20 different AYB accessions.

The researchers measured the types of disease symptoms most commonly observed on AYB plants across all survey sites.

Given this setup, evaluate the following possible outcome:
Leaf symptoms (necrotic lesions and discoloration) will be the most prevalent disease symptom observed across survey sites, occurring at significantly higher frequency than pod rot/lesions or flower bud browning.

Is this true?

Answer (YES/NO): NO